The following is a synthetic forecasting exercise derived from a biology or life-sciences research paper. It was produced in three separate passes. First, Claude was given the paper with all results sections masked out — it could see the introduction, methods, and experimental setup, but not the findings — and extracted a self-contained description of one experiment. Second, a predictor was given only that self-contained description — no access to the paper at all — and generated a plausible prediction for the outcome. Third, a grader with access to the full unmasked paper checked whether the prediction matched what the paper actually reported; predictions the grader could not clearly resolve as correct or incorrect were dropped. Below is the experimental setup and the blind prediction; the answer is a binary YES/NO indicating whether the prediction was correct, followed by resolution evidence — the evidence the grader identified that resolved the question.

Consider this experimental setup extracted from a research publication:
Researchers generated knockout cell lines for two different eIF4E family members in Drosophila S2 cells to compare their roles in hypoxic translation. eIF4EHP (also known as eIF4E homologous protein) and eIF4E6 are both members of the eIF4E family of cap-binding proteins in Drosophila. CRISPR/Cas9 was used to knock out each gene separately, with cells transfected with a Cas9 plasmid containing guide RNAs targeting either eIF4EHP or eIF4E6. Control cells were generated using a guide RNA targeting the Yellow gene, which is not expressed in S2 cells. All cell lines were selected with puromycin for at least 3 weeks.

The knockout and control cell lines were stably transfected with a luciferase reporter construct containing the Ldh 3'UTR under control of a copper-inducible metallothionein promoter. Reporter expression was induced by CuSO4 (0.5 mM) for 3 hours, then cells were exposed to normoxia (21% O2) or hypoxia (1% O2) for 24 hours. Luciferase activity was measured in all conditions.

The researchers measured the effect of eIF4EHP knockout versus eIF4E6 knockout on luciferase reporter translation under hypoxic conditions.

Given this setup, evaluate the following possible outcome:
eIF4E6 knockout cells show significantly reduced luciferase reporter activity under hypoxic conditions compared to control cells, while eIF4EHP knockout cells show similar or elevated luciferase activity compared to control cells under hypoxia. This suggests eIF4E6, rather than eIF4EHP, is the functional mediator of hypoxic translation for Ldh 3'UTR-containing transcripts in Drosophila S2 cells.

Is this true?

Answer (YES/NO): NO